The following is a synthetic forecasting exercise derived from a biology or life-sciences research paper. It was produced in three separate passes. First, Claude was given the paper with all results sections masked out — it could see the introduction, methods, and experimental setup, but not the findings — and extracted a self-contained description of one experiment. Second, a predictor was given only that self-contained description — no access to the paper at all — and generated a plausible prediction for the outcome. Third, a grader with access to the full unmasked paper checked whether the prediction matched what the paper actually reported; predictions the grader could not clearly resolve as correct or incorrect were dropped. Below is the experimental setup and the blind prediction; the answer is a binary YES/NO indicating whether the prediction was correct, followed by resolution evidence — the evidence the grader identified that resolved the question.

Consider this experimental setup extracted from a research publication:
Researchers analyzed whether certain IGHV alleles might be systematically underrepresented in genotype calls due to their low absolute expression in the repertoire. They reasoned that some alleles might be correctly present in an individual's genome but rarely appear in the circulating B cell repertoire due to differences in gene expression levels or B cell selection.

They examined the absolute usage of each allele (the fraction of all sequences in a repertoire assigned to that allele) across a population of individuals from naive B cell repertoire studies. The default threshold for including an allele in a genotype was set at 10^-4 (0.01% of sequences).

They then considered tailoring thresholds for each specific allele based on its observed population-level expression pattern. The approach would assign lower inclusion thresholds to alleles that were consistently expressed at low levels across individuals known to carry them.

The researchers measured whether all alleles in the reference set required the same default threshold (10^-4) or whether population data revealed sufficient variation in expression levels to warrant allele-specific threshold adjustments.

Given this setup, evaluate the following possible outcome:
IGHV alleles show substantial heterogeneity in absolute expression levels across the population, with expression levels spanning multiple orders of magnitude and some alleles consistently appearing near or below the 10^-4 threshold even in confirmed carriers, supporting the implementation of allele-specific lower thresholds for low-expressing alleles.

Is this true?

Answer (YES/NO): YES